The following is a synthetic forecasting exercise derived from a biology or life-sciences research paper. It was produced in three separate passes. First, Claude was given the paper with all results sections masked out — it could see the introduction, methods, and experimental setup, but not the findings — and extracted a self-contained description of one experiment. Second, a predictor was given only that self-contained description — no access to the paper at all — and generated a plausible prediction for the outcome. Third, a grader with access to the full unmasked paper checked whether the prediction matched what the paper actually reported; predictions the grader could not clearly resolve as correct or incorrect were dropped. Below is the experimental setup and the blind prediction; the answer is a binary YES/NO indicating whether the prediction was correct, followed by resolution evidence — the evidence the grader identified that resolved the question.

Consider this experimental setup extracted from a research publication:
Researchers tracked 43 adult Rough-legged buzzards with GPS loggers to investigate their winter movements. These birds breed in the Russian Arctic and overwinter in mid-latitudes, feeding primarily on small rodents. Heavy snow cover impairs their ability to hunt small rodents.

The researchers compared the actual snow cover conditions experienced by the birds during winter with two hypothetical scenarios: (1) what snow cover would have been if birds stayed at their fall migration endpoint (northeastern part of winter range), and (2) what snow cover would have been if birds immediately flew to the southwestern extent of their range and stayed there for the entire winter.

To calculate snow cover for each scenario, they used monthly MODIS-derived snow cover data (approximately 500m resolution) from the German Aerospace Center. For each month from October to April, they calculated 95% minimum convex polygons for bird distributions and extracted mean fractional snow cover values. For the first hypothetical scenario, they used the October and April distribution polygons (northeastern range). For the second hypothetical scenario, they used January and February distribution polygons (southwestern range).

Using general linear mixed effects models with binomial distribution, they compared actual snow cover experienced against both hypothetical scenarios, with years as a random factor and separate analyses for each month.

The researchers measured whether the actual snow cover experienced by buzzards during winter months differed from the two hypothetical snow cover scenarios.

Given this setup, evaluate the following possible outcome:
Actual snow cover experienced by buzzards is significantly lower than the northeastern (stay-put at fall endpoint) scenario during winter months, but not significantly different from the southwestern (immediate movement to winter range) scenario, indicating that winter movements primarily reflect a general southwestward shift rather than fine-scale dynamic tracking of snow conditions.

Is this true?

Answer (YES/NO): NO